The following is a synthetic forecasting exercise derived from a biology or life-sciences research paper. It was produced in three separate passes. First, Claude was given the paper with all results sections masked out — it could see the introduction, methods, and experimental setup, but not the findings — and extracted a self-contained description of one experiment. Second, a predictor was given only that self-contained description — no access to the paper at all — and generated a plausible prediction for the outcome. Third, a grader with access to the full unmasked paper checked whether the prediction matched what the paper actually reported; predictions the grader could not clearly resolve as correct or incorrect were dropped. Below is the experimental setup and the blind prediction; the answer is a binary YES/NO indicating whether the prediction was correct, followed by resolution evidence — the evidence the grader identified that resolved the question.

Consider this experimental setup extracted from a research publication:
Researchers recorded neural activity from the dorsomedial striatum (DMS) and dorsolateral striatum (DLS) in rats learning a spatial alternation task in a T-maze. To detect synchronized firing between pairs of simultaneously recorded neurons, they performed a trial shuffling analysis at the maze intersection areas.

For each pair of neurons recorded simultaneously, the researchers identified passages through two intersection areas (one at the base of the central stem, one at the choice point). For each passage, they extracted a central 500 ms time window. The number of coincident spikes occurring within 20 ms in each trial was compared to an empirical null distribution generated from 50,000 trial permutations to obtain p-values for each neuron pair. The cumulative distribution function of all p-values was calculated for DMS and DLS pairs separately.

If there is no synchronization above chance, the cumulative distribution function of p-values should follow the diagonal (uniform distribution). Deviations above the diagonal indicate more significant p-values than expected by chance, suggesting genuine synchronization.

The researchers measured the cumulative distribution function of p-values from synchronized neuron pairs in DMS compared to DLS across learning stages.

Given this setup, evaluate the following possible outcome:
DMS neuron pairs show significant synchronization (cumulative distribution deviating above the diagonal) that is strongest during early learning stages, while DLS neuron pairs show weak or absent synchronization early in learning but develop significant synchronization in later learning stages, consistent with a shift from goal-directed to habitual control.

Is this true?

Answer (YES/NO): NO